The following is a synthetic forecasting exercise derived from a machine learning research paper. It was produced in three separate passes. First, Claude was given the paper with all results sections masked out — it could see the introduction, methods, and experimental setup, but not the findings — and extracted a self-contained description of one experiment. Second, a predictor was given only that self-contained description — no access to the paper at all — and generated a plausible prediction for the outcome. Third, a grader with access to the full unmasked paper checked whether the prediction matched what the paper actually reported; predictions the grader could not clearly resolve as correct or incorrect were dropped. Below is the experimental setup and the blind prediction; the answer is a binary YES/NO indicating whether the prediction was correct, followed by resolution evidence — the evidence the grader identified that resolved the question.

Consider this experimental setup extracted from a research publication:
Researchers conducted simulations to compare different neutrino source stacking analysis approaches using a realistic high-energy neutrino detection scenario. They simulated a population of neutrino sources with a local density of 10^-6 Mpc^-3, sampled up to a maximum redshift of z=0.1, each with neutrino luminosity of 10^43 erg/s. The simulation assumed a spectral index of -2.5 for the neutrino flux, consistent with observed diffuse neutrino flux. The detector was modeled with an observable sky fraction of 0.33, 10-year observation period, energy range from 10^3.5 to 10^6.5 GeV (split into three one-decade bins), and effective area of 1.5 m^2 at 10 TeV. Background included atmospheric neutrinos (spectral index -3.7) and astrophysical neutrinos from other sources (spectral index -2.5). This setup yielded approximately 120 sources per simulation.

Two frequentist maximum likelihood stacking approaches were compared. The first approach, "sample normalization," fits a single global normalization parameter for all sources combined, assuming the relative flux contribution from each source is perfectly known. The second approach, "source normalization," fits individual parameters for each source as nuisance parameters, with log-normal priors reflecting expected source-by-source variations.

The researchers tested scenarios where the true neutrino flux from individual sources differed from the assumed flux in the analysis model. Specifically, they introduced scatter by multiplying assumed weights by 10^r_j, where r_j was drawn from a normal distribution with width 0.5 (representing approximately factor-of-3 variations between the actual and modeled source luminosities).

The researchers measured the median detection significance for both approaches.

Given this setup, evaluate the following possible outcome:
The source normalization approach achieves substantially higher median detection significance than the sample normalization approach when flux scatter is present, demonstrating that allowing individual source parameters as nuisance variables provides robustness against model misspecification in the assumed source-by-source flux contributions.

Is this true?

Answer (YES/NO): YES